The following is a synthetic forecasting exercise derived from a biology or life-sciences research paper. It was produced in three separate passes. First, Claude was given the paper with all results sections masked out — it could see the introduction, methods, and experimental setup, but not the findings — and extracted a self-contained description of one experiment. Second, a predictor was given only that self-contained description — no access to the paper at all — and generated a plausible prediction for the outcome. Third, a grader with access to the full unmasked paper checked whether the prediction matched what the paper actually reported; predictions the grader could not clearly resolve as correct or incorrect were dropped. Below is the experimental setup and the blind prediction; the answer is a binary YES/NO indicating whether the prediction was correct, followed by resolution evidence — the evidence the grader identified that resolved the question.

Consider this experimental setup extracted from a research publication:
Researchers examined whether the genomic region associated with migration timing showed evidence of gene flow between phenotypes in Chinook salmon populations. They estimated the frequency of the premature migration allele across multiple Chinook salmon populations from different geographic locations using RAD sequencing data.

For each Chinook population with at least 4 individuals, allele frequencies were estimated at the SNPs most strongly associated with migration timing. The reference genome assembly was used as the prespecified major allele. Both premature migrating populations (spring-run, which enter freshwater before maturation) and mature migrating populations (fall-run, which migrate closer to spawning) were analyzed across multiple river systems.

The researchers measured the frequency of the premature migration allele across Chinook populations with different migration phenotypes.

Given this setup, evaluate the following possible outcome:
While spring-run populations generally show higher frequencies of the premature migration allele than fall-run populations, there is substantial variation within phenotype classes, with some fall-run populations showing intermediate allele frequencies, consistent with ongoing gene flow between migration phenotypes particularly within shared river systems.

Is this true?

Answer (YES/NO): NO